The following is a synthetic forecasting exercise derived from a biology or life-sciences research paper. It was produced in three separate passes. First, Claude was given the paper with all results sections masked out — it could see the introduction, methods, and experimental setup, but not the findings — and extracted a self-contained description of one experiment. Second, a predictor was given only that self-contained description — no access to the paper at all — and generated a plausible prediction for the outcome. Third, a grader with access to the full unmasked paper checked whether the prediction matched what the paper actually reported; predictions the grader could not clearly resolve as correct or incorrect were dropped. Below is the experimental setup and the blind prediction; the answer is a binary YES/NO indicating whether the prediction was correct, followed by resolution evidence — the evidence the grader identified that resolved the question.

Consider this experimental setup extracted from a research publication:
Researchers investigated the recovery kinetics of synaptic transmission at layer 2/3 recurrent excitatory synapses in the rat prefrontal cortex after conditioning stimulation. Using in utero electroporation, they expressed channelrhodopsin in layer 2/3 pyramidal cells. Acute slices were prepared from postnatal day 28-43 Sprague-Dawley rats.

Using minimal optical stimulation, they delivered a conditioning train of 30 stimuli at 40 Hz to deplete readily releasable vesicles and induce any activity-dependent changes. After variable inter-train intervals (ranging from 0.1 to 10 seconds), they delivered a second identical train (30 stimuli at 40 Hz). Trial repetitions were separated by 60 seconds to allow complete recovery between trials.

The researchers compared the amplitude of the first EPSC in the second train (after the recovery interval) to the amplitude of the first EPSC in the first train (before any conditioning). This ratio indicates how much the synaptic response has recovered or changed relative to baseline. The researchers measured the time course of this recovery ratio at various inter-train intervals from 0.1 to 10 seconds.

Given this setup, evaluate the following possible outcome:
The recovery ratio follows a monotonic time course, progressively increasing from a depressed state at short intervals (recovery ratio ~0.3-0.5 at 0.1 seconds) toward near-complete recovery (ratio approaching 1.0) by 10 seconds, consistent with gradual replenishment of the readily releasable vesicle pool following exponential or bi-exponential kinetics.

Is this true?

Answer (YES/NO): NO